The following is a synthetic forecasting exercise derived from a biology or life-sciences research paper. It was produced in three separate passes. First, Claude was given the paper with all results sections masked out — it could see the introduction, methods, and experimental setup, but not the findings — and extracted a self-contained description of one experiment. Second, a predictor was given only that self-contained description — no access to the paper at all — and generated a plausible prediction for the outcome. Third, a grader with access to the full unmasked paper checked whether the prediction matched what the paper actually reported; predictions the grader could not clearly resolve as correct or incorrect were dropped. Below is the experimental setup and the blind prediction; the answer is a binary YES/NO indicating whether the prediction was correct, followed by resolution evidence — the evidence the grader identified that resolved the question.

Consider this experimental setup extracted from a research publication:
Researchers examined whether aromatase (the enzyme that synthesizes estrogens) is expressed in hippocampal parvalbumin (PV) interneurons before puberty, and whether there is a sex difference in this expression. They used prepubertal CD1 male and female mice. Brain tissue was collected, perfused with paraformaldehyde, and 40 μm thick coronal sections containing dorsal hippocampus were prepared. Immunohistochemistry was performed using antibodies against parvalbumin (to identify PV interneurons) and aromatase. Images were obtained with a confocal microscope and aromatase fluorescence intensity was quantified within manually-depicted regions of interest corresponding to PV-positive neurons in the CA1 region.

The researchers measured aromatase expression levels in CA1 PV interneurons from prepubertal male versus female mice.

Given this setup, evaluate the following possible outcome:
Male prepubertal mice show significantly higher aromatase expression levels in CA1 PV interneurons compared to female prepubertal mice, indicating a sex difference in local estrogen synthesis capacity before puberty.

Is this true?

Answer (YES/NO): NO